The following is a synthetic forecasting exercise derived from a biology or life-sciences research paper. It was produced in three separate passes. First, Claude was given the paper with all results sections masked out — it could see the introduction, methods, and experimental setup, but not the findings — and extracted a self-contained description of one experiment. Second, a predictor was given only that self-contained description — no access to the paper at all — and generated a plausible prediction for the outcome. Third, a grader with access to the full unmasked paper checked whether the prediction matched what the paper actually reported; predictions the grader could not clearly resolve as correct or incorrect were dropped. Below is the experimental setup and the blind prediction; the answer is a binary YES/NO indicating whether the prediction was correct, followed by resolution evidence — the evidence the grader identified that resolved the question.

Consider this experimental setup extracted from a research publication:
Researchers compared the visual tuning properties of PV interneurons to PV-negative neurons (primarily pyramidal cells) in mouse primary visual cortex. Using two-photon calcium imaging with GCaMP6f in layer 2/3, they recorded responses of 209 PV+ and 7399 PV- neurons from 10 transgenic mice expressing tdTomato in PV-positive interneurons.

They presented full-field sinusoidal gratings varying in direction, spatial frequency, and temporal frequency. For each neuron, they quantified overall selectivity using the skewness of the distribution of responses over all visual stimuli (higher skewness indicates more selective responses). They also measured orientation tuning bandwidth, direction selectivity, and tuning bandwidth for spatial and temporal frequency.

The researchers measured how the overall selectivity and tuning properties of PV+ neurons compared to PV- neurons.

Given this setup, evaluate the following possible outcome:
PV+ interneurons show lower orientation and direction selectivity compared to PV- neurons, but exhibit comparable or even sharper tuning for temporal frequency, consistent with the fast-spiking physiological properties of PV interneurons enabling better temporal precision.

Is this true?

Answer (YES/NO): NO